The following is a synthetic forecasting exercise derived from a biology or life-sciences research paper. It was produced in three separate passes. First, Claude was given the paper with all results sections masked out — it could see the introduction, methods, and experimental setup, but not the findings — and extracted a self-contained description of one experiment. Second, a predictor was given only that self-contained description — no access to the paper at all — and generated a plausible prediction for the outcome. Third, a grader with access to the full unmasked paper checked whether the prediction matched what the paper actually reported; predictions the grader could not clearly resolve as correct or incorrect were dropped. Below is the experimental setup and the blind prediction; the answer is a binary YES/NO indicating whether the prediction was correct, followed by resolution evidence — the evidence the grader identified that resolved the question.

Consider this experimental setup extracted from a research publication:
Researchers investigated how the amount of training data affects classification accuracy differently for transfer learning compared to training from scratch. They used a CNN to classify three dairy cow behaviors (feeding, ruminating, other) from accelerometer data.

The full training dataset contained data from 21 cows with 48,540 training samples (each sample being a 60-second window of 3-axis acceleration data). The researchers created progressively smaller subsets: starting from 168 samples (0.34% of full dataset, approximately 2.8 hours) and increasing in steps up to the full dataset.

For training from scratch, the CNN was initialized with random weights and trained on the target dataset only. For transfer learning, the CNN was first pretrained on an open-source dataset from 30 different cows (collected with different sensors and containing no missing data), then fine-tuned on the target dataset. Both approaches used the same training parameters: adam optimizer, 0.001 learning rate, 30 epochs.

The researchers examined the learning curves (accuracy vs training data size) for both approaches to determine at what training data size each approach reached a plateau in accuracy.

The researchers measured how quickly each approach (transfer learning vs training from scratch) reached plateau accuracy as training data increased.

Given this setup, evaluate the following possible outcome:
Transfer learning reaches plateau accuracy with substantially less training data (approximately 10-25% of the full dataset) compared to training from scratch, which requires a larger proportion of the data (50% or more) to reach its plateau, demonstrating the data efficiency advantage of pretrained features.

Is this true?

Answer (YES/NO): NO